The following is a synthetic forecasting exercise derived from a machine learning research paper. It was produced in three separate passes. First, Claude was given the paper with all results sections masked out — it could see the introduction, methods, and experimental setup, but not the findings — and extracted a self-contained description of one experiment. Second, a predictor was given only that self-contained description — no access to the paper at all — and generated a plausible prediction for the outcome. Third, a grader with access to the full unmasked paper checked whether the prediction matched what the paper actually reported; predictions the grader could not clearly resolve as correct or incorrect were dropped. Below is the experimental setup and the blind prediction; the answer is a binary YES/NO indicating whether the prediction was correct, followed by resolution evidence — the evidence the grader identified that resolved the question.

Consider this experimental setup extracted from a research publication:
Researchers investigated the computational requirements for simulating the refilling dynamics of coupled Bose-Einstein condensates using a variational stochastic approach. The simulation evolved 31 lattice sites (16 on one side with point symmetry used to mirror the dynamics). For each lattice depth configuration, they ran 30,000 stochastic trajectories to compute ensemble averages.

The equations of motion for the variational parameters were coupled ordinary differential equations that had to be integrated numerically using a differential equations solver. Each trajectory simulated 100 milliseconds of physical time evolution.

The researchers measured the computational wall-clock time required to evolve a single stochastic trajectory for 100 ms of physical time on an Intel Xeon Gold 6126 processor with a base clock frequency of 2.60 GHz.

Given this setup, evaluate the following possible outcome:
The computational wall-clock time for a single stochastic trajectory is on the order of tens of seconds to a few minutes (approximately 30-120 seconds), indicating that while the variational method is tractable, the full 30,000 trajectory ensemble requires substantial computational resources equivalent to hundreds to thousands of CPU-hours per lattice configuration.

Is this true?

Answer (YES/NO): NO